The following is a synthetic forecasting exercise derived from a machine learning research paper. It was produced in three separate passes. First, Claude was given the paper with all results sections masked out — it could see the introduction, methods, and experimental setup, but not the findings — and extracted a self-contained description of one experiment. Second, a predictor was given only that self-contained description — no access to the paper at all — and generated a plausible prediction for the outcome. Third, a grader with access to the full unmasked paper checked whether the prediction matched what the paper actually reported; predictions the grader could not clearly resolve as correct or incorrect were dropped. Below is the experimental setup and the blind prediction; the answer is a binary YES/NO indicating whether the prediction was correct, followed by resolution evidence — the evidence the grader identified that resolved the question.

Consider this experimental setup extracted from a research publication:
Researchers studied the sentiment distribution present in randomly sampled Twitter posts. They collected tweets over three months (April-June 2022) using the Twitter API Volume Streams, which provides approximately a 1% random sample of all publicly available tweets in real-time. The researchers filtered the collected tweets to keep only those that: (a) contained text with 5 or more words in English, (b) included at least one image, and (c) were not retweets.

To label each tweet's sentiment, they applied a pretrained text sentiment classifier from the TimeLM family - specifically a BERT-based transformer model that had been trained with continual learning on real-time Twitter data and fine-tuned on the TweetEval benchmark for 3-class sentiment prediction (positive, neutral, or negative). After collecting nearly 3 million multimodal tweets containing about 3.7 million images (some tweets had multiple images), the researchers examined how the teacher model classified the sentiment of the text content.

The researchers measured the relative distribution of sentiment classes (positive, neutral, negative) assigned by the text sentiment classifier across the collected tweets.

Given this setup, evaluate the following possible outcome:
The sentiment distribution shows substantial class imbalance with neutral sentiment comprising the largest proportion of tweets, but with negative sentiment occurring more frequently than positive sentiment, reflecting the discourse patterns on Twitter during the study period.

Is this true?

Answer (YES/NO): NO